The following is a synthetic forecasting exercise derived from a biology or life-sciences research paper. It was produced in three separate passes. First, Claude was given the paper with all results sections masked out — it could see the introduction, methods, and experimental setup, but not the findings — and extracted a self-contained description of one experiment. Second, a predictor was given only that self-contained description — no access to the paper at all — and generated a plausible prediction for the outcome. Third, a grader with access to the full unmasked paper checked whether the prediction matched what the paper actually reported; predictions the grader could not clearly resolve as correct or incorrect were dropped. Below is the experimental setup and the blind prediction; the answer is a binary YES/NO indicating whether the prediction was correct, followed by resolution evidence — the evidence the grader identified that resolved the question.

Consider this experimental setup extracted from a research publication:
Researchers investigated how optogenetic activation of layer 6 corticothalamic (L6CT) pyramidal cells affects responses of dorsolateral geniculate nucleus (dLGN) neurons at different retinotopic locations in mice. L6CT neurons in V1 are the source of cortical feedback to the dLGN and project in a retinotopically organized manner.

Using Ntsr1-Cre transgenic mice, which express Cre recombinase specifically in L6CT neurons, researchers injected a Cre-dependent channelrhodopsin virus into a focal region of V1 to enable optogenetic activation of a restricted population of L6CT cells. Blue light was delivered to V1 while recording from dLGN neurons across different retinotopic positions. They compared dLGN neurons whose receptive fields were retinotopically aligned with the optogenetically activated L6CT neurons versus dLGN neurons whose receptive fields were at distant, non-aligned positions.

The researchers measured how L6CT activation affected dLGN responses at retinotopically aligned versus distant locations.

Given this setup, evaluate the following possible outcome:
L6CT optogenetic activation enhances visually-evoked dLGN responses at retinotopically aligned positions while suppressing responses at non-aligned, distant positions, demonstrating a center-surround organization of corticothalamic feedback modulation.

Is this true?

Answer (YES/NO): NO